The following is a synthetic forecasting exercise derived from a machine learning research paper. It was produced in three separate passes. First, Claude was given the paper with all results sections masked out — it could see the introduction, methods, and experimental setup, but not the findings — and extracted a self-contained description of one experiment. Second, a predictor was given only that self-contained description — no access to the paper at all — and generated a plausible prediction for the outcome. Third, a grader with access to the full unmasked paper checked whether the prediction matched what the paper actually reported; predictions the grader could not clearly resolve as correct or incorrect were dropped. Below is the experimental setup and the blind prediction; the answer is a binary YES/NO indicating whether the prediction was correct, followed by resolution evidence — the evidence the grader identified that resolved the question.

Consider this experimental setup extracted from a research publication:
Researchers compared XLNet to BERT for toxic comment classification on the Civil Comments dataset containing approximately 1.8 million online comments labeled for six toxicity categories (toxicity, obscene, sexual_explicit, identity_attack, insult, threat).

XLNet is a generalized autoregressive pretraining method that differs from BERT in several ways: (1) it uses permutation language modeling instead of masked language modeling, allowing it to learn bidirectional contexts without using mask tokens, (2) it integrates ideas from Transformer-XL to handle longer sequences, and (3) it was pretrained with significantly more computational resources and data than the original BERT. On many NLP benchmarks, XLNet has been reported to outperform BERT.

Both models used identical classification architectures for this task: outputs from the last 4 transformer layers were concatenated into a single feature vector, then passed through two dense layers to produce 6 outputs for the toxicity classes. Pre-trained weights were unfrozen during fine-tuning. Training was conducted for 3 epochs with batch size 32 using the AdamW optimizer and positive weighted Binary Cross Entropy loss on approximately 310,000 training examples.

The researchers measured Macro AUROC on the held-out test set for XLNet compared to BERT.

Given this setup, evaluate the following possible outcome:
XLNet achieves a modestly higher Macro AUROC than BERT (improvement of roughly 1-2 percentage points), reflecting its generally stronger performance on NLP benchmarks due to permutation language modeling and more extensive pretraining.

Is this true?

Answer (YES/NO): NO